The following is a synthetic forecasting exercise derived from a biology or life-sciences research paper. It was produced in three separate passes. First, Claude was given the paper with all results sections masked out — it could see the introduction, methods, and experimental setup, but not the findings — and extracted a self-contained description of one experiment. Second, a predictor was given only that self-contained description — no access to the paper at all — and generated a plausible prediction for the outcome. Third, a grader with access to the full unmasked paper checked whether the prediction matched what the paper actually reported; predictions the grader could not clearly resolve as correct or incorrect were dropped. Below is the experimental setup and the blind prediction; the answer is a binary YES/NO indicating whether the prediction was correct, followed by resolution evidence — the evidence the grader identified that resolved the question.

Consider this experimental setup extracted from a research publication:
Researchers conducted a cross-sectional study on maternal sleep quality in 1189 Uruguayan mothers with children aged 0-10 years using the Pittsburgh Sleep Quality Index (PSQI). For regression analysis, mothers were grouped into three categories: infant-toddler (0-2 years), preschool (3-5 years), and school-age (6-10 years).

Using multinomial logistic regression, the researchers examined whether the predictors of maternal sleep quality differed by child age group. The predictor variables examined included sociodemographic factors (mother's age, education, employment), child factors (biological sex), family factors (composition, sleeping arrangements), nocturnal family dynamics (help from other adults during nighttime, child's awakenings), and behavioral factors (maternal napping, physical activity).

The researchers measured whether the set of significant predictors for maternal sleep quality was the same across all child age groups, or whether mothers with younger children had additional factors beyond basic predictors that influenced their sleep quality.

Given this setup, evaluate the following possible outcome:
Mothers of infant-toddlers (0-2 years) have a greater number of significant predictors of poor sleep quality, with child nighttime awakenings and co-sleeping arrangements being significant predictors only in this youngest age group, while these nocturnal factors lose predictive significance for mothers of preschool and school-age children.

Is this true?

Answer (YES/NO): NO